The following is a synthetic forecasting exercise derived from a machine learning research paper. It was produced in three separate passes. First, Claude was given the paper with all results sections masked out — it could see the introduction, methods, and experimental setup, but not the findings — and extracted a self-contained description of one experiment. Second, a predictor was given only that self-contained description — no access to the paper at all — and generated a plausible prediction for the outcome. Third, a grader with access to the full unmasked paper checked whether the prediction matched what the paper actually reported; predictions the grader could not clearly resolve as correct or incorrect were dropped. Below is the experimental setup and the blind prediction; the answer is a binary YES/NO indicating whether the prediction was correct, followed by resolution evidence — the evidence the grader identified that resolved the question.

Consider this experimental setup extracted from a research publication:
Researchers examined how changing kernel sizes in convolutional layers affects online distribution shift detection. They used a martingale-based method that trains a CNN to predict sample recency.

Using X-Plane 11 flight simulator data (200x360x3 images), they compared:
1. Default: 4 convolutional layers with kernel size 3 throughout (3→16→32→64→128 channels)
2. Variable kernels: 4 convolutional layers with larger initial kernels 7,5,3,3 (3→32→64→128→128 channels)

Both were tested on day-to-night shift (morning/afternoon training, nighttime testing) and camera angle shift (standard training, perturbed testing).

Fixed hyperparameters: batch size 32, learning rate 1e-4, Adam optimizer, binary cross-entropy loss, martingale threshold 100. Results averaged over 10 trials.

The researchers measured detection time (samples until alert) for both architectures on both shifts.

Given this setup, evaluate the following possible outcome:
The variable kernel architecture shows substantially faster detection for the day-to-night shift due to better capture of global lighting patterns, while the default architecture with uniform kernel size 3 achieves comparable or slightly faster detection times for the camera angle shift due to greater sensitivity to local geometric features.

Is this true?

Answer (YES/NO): NO